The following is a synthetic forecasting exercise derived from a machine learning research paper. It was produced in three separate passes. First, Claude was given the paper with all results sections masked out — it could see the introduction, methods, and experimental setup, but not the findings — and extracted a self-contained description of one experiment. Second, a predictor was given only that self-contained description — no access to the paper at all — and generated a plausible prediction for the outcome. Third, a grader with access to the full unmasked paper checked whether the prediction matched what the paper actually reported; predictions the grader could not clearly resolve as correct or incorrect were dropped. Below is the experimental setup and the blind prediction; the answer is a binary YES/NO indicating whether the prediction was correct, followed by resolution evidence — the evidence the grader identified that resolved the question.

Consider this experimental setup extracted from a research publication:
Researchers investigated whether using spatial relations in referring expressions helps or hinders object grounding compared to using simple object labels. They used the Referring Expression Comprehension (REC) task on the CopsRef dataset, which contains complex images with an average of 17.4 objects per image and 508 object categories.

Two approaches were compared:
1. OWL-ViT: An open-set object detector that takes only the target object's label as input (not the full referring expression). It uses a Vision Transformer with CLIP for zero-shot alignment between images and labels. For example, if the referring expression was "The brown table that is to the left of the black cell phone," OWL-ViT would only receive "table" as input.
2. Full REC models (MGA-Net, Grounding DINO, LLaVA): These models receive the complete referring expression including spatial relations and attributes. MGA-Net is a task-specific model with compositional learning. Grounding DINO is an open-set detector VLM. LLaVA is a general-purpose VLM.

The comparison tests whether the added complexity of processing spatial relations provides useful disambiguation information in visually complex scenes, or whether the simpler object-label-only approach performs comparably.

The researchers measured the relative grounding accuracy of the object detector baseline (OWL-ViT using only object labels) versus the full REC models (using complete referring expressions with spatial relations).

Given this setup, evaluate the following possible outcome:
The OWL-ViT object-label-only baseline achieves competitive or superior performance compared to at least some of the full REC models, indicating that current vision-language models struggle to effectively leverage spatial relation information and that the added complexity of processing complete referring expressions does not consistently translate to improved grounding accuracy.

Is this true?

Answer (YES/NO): YES